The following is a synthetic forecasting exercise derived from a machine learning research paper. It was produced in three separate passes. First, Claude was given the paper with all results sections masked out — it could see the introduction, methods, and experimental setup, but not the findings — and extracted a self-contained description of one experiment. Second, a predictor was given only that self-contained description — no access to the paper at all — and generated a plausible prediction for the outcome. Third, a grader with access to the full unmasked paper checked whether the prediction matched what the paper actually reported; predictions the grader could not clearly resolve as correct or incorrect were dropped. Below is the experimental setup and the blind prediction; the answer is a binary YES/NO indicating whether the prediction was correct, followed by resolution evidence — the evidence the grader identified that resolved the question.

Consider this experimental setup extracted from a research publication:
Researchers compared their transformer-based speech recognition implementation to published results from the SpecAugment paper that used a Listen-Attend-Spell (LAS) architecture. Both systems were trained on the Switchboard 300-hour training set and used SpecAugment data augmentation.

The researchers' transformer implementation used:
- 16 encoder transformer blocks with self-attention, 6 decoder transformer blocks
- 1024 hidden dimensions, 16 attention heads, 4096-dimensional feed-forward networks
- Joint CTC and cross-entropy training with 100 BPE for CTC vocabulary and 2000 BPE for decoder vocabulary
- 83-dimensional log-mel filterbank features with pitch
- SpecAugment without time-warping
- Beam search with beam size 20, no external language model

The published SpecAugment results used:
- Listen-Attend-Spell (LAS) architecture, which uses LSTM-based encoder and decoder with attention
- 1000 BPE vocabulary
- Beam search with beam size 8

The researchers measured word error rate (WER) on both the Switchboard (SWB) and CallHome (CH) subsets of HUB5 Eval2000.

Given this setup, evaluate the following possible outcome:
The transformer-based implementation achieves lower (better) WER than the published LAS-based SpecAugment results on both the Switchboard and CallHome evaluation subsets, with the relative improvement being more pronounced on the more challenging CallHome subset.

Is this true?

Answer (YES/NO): NO